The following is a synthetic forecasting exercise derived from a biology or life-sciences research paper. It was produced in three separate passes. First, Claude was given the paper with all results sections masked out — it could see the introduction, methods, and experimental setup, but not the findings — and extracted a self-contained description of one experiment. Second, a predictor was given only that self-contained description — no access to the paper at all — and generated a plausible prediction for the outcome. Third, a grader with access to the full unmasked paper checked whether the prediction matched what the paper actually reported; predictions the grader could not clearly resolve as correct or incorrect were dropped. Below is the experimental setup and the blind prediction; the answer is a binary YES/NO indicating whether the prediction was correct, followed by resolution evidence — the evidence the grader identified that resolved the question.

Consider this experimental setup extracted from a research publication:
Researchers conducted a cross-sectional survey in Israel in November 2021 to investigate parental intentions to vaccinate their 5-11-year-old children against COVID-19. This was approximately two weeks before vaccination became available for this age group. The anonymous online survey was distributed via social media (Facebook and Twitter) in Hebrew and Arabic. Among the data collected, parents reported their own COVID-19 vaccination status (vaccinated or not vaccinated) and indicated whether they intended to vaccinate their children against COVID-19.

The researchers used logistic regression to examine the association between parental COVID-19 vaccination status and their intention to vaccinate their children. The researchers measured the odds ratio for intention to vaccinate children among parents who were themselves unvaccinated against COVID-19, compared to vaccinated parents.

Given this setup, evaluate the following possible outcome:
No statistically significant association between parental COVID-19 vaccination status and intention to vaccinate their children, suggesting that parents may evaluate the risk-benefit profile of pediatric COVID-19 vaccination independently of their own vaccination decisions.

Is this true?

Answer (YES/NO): NO